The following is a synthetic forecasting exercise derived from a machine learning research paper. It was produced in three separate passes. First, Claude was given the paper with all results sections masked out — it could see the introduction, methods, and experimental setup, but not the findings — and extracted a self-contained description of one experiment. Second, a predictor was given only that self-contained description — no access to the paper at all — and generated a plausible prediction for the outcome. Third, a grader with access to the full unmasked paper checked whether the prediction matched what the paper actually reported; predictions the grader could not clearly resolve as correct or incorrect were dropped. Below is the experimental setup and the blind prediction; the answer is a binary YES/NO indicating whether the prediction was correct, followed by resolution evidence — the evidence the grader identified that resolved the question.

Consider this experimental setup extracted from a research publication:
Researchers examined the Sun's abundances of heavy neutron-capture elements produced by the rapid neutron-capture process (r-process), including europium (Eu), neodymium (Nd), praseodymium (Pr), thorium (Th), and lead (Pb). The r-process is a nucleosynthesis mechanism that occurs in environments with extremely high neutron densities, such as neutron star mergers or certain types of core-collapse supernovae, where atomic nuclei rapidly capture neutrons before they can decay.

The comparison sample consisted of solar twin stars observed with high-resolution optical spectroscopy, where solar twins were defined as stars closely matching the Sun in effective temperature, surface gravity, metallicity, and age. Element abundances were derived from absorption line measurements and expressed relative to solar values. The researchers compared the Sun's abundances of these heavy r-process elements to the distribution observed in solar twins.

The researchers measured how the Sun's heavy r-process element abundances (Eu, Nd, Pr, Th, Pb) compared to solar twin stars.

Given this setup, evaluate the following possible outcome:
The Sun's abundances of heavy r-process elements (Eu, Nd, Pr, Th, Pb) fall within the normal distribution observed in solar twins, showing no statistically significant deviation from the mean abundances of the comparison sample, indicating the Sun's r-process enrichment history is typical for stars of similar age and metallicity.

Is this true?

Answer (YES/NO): NO